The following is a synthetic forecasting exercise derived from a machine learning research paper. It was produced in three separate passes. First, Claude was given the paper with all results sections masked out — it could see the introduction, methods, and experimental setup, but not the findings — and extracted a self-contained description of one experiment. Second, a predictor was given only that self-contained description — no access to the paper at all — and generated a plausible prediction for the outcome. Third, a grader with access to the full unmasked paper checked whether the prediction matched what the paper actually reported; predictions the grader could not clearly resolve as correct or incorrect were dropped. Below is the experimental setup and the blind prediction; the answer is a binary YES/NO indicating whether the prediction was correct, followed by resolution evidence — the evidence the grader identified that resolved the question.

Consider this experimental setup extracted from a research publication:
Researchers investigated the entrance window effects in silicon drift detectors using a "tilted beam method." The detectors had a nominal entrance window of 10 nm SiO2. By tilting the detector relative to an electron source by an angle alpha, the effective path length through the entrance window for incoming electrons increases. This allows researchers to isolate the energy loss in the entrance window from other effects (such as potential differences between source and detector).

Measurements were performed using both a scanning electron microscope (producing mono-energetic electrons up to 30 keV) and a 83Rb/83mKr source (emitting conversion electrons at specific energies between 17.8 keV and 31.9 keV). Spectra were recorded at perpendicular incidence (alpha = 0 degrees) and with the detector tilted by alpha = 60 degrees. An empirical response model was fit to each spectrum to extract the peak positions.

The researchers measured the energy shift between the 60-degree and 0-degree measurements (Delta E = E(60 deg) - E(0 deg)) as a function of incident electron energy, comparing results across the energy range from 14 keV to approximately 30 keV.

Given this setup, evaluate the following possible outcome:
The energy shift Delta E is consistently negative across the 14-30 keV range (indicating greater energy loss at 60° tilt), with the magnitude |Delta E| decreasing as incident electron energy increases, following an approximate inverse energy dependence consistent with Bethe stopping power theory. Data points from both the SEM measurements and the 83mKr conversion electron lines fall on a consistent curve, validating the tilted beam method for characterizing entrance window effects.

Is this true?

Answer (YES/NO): NO